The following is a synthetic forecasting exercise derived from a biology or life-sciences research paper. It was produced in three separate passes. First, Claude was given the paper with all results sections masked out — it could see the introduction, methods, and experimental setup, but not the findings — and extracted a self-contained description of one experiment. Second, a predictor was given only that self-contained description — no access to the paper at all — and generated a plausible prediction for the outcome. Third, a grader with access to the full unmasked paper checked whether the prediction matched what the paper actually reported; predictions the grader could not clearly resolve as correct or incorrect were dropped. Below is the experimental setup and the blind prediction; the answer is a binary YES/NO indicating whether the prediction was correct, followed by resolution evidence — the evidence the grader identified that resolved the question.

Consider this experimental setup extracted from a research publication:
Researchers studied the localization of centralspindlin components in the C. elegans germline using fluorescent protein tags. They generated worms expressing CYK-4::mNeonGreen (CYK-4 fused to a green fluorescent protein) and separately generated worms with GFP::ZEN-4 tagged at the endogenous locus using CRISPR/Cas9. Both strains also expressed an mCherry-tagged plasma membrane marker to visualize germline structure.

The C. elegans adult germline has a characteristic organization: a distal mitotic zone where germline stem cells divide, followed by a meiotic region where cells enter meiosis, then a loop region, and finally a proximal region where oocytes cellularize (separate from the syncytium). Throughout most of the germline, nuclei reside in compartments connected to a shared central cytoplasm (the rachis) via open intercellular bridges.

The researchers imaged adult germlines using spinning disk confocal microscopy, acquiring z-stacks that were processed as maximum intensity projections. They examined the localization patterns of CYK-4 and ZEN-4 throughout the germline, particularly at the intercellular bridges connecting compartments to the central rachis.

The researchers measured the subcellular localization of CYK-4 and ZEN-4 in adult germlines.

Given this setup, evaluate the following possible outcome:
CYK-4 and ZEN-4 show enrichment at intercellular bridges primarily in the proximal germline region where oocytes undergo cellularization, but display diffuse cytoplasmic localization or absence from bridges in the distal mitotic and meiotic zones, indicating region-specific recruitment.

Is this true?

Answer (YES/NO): NO